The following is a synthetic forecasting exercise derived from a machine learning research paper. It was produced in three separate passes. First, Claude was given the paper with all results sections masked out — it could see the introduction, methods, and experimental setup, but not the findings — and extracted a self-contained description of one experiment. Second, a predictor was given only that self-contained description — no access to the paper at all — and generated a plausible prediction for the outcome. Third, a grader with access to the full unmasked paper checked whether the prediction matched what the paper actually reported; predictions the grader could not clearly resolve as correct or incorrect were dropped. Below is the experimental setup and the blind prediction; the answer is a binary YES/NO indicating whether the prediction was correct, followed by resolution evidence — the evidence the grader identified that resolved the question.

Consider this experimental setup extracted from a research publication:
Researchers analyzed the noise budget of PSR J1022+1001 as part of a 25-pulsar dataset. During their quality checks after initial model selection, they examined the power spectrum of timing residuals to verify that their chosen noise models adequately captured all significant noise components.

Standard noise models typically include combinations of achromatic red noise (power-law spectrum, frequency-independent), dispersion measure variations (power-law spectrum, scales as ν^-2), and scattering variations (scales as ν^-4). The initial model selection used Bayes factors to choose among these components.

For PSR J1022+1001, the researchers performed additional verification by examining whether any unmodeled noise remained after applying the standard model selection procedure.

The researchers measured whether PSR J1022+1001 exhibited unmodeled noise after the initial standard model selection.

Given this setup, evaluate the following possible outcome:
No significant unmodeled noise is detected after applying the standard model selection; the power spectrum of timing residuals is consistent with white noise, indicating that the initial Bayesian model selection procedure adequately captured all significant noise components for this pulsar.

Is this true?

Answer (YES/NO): NO